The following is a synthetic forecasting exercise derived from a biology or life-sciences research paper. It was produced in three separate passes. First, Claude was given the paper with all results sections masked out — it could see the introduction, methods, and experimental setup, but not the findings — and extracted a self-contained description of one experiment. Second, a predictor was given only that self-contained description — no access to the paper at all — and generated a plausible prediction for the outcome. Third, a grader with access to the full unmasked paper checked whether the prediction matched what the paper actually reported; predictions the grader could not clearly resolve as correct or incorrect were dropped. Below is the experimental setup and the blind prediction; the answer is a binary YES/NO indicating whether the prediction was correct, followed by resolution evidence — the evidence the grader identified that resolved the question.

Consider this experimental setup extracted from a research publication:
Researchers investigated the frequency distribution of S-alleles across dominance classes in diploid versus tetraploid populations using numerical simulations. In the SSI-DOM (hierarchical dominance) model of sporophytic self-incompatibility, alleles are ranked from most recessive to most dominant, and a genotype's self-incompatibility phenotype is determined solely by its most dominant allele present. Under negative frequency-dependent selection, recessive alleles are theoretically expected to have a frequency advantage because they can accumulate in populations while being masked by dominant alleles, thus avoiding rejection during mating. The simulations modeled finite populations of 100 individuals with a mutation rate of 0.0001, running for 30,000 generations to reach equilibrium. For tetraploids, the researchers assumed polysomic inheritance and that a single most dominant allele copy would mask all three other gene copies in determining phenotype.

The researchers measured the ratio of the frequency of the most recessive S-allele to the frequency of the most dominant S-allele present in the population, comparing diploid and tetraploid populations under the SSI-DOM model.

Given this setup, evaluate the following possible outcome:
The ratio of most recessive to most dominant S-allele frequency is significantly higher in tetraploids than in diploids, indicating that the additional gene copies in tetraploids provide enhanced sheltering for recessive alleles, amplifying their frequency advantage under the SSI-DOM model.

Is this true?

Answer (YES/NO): YES